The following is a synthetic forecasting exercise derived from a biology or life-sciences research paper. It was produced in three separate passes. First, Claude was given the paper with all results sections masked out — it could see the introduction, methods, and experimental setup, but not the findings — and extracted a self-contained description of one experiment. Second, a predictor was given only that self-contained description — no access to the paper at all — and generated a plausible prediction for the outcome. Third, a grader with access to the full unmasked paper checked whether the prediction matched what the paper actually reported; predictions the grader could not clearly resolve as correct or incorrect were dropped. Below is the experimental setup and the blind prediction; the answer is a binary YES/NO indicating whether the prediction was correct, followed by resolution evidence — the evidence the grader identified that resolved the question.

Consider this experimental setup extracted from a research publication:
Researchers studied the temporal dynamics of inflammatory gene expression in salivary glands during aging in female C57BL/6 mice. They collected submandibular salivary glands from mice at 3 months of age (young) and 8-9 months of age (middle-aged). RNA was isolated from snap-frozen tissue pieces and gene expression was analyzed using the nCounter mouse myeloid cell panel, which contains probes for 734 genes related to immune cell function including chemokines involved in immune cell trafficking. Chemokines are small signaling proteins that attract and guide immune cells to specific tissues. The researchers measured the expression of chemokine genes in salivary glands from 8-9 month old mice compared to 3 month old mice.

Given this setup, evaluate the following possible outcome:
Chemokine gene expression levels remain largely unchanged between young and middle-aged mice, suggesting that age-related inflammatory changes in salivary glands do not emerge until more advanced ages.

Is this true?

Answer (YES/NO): NO